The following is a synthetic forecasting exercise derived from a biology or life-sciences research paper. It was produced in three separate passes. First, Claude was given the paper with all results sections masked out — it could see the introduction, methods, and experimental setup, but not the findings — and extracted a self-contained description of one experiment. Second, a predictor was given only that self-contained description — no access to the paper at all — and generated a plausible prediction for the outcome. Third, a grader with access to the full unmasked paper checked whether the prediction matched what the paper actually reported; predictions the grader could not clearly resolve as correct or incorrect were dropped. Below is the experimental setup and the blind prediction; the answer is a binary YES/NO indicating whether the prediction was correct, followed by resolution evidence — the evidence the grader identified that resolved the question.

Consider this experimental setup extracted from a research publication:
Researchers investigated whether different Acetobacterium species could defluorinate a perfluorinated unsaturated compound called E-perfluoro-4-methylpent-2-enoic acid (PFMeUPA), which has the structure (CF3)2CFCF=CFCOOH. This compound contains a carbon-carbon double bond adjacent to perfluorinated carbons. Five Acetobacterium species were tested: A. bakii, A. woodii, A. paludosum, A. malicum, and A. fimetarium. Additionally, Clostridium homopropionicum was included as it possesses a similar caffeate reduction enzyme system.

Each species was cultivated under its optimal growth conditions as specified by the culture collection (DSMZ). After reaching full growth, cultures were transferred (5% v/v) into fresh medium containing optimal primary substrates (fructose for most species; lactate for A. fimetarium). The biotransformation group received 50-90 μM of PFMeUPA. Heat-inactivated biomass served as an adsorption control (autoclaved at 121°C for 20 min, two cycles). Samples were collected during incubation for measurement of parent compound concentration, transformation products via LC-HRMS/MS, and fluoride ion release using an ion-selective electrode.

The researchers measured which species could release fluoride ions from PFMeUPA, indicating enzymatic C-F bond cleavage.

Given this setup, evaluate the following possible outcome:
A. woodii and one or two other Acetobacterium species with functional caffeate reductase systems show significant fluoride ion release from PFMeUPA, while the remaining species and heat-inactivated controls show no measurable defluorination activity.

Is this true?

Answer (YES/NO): NO